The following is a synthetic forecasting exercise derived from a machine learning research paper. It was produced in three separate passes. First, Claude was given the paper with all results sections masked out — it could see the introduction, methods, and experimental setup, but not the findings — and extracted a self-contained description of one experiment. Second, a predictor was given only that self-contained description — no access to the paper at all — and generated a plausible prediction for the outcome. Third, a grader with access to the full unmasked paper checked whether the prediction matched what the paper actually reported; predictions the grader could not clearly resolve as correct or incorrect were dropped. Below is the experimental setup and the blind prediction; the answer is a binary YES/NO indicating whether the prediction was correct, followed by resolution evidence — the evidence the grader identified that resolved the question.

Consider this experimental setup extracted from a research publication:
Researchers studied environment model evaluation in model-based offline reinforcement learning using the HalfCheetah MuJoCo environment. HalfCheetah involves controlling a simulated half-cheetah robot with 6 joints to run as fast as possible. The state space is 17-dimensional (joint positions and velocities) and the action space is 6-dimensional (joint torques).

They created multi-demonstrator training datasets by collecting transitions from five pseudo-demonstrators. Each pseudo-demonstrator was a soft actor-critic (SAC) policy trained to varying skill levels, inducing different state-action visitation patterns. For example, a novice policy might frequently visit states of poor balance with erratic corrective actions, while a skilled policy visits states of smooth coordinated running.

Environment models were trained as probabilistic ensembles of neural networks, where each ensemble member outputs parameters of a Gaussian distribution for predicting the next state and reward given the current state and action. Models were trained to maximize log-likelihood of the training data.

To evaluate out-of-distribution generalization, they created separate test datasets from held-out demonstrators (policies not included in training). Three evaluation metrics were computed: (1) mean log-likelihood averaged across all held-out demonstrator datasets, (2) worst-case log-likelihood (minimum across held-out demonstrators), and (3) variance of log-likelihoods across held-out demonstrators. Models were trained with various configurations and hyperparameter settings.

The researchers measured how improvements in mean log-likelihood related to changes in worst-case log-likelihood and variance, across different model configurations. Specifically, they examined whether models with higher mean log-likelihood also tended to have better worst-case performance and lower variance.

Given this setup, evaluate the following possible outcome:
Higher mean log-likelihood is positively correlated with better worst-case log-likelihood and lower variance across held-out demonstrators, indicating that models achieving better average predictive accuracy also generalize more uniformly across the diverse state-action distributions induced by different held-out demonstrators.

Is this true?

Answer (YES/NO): YES